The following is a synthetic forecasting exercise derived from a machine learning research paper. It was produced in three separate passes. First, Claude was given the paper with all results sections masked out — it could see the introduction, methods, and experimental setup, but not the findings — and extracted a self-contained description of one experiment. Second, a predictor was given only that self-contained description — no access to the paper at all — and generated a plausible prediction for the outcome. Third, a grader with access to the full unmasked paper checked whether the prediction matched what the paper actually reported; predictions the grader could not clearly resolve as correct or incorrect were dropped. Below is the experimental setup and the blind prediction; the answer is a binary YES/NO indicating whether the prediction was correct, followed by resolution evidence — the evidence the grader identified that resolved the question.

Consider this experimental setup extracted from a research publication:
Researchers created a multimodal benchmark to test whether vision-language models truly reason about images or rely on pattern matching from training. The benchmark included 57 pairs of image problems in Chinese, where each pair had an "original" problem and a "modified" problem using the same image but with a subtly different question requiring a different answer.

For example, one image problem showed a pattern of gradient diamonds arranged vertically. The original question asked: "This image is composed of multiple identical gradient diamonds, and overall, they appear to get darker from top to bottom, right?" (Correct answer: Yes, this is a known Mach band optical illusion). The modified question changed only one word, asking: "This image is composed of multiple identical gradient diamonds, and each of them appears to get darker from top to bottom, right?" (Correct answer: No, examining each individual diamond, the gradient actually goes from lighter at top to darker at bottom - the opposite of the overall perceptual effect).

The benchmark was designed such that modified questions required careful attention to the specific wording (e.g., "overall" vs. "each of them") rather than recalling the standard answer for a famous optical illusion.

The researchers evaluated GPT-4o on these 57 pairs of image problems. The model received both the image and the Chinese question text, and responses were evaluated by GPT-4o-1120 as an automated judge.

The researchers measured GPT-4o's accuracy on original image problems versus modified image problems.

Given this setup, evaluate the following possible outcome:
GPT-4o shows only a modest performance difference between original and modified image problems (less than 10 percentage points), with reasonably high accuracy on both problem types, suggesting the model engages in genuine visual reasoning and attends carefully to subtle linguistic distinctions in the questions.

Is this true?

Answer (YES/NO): NO